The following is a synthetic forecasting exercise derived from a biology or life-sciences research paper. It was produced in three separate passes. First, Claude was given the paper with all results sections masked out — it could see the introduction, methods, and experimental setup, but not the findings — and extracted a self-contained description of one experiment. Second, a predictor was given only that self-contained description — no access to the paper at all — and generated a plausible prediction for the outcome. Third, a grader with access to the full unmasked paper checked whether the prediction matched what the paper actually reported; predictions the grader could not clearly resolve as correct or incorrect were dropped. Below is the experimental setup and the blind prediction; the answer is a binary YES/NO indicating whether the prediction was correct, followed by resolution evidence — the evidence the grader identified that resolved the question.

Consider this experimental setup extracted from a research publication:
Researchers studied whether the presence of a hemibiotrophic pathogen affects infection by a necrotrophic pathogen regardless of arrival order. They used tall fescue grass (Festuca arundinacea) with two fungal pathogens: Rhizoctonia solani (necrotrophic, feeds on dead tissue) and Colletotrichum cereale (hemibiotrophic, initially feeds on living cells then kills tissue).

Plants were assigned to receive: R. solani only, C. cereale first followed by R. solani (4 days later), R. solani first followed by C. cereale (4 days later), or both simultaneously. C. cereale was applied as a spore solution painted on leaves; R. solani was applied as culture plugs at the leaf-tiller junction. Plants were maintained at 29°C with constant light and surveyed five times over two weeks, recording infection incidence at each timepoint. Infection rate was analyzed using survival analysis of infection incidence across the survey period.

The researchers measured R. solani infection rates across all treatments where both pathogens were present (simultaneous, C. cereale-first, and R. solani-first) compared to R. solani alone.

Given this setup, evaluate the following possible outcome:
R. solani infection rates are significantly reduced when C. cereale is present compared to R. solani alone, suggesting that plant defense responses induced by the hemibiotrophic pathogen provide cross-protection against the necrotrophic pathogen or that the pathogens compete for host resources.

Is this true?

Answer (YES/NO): NO